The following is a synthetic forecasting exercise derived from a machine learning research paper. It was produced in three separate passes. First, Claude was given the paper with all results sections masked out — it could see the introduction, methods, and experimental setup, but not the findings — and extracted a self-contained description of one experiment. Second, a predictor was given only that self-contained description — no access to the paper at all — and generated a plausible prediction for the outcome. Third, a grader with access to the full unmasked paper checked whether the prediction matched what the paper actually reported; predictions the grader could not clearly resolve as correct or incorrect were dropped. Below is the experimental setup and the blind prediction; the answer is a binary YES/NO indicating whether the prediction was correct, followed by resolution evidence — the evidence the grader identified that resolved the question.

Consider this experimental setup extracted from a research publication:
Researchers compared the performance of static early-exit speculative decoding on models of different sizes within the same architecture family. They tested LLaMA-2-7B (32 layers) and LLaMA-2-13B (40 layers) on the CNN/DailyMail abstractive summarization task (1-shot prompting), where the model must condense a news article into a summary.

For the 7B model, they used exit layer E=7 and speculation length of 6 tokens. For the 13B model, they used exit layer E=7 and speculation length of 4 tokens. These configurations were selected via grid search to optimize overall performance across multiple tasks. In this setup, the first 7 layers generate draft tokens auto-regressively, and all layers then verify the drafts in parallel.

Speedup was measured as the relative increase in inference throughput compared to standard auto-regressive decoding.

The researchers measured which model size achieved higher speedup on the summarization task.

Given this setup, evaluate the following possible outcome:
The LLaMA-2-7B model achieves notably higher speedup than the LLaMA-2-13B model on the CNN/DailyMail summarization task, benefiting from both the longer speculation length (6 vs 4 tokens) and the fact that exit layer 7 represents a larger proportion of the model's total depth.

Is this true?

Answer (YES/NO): YES